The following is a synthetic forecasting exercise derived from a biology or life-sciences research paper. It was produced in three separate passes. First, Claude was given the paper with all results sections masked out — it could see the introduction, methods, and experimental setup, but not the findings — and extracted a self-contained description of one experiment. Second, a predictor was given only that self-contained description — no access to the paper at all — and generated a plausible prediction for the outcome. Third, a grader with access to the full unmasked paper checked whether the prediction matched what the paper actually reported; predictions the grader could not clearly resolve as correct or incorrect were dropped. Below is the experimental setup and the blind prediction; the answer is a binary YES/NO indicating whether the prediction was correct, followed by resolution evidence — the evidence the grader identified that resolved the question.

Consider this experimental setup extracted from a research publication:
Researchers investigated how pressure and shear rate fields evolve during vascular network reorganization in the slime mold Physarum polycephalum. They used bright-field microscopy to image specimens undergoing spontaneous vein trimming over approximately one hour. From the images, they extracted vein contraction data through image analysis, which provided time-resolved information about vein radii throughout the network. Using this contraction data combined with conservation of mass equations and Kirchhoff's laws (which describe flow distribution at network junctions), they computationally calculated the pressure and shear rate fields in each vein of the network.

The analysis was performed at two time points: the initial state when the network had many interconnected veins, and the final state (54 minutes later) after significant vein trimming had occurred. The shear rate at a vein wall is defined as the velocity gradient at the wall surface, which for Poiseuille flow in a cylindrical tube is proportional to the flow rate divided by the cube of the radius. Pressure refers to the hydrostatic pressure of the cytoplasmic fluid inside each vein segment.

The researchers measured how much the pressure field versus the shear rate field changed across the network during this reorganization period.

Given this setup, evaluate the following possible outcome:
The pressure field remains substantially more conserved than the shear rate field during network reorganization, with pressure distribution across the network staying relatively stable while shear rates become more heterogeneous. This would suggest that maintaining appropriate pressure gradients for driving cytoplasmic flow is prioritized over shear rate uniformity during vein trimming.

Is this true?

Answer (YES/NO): YES